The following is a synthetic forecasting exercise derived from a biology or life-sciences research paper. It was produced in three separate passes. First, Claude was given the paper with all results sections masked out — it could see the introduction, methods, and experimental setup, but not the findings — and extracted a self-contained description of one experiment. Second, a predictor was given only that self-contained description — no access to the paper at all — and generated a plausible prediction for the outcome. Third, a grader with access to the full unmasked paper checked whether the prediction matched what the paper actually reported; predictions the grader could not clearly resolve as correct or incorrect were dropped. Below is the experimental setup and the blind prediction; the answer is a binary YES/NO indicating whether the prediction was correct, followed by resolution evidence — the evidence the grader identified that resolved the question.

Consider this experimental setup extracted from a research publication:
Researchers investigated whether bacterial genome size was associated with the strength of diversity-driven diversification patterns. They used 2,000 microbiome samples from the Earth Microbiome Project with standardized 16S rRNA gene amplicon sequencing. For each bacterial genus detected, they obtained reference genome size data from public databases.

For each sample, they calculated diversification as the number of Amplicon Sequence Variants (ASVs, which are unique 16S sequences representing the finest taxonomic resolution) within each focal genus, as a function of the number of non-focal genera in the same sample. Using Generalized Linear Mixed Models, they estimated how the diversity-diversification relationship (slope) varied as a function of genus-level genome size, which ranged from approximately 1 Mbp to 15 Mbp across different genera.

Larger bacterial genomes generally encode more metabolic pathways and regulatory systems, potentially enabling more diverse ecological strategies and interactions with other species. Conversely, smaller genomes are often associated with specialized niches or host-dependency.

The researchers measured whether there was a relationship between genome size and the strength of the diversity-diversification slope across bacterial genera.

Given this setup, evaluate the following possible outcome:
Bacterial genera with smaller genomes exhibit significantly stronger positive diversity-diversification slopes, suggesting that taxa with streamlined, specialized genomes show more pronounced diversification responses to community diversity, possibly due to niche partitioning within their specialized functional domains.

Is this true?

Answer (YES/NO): NO